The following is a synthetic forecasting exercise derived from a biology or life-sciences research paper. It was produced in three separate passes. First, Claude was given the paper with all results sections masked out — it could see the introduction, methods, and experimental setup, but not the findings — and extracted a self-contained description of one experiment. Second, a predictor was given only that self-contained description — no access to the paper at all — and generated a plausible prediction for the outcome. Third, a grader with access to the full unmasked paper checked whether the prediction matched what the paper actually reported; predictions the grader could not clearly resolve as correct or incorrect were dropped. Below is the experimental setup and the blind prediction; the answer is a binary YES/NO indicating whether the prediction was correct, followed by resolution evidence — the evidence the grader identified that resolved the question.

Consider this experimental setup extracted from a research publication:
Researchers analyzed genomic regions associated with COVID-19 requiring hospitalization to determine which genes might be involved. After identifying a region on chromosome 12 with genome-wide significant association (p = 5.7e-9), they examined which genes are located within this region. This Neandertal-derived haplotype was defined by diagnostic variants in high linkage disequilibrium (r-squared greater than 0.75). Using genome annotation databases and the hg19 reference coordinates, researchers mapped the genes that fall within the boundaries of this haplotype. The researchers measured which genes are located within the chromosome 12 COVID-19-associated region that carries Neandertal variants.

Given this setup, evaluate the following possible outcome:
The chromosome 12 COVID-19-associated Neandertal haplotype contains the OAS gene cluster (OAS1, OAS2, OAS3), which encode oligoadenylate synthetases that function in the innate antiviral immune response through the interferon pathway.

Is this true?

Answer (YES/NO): YES